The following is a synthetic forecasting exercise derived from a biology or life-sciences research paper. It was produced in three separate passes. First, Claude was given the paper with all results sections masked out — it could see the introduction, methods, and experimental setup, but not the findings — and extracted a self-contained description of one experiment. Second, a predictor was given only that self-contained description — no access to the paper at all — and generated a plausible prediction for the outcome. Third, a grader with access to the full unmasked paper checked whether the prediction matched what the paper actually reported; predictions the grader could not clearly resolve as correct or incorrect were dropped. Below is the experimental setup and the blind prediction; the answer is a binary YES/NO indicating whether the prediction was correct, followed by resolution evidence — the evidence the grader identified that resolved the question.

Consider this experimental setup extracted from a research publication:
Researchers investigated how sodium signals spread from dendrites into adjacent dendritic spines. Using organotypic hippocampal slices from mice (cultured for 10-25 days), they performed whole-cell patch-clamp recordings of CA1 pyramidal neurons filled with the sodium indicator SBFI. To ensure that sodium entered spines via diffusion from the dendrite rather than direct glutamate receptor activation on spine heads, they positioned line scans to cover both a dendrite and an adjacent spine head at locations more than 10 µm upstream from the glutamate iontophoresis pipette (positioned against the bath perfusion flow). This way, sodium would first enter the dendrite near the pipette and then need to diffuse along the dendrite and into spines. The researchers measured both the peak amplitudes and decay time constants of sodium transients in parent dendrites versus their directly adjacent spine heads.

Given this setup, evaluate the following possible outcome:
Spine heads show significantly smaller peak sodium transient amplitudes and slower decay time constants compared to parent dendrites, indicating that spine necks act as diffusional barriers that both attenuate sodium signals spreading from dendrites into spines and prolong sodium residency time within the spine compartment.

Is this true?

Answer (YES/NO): NO